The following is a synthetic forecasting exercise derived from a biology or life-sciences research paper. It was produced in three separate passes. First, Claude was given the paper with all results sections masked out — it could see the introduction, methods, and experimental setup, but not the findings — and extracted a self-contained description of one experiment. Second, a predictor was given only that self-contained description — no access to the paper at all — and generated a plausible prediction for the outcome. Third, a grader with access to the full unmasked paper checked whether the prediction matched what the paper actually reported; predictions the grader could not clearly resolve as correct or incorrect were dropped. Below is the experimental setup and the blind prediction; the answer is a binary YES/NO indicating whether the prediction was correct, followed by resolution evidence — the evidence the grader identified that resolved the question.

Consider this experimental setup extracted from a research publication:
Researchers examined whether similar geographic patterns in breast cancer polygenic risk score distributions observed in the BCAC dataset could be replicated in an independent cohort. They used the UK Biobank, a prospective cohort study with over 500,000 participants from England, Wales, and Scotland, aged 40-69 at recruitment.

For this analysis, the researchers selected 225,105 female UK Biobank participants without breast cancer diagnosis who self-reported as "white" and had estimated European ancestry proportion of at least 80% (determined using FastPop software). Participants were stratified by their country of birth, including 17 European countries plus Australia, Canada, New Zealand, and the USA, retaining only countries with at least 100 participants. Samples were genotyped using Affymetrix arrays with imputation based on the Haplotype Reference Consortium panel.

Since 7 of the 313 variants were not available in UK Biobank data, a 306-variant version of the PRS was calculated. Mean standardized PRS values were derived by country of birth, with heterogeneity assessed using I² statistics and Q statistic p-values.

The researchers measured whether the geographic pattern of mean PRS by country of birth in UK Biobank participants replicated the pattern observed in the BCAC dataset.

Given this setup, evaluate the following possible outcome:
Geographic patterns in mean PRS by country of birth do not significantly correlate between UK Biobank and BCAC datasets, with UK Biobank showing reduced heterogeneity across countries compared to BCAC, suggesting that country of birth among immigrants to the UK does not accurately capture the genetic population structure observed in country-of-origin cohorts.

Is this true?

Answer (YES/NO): NO